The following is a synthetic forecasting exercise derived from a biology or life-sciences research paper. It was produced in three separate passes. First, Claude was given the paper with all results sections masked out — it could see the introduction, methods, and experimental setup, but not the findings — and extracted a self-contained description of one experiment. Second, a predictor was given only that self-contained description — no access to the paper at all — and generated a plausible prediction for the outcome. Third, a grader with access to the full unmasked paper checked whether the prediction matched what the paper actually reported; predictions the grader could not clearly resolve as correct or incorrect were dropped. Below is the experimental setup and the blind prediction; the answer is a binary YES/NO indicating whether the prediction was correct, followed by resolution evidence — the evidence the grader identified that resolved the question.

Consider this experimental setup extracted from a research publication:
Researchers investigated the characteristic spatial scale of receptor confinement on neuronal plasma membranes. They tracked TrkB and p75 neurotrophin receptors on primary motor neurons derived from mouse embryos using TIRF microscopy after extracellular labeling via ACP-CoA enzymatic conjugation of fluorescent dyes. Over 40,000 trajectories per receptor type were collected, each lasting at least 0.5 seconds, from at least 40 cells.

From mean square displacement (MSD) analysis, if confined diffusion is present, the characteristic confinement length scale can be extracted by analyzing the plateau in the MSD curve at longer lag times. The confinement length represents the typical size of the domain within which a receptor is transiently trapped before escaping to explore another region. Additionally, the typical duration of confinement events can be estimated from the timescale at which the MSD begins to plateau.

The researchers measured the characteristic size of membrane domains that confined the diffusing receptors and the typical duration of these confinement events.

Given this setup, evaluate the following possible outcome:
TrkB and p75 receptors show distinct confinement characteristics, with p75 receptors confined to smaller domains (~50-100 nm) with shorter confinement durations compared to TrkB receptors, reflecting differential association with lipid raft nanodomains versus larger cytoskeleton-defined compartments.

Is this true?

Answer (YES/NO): NO